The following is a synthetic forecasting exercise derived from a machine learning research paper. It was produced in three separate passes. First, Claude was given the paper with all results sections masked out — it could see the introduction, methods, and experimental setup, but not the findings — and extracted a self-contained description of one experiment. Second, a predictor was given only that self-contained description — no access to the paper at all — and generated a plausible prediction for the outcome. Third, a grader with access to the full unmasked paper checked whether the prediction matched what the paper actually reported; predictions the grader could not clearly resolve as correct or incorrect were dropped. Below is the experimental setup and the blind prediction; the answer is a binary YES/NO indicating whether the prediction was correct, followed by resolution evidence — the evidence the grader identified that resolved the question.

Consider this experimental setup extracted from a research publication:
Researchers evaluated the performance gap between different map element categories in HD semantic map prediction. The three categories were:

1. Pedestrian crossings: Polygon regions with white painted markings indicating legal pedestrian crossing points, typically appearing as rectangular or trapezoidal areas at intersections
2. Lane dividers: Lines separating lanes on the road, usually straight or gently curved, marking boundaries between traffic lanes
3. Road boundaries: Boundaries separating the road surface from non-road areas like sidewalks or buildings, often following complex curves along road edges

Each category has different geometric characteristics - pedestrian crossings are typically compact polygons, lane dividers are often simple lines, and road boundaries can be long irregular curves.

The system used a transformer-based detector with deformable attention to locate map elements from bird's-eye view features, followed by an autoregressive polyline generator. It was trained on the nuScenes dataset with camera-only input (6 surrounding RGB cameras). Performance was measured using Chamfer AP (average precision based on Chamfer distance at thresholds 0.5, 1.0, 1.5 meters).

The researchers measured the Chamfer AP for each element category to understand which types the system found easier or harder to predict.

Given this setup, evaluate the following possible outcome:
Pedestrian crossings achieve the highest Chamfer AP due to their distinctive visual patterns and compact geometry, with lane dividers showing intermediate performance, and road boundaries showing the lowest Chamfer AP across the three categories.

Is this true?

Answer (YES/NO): NO